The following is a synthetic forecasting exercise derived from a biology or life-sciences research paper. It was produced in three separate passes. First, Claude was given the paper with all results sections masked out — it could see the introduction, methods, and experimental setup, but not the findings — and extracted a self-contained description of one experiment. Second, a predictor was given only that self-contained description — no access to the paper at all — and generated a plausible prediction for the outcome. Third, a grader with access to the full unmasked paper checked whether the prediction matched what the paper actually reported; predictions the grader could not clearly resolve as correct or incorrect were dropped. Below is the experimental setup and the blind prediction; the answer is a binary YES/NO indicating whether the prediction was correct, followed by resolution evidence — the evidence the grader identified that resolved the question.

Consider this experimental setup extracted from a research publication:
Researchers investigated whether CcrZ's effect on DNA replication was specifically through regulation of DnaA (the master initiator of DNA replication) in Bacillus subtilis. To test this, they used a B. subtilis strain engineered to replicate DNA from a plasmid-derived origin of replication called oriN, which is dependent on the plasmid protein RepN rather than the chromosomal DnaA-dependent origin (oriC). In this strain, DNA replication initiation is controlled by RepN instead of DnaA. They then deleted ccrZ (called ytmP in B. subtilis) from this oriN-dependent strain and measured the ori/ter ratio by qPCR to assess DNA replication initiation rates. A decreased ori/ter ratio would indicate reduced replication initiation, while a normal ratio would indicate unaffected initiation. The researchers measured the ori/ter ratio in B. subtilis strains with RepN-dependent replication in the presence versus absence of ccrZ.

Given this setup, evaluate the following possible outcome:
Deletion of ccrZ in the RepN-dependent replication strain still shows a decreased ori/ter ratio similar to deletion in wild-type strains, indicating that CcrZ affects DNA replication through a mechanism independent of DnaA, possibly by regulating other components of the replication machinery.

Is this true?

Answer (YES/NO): NO